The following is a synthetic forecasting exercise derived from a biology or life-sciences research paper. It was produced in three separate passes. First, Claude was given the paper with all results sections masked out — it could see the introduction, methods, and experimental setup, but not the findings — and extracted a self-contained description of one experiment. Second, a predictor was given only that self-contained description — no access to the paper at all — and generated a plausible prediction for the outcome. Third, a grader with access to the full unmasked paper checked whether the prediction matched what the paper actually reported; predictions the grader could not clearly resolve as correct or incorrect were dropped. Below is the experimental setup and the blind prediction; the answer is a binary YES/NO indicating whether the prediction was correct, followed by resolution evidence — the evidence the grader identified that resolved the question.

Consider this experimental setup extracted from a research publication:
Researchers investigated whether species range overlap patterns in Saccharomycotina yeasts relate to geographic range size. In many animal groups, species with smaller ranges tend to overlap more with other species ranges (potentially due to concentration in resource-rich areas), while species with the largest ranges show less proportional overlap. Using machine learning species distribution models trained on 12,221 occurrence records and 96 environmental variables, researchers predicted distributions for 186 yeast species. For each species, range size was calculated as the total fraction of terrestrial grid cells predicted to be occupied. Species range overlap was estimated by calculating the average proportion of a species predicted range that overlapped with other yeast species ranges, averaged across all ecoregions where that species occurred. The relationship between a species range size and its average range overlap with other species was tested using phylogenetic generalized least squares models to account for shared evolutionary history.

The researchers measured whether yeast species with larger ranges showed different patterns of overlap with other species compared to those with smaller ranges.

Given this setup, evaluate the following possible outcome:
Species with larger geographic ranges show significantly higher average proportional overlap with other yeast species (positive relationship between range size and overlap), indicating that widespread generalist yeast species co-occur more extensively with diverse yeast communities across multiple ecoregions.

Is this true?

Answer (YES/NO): NO